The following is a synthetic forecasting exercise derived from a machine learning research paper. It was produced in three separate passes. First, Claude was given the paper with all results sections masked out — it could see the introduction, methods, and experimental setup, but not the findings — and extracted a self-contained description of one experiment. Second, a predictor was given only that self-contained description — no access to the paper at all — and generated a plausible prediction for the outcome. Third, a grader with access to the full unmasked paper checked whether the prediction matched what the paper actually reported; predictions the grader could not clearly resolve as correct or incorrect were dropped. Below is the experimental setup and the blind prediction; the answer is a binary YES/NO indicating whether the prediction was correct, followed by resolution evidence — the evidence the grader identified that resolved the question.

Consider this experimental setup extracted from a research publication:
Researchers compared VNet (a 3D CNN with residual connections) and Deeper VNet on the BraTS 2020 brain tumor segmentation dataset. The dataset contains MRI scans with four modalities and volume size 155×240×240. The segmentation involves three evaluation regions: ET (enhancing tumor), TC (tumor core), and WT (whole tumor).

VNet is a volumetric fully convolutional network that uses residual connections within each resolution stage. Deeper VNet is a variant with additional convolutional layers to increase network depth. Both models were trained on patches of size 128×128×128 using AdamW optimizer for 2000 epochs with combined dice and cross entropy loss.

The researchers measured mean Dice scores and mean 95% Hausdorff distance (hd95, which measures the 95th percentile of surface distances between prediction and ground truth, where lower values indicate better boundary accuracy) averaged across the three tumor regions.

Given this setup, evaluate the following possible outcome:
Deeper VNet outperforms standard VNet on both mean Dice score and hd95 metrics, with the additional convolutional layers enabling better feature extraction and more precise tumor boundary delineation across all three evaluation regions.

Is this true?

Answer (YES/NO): NO